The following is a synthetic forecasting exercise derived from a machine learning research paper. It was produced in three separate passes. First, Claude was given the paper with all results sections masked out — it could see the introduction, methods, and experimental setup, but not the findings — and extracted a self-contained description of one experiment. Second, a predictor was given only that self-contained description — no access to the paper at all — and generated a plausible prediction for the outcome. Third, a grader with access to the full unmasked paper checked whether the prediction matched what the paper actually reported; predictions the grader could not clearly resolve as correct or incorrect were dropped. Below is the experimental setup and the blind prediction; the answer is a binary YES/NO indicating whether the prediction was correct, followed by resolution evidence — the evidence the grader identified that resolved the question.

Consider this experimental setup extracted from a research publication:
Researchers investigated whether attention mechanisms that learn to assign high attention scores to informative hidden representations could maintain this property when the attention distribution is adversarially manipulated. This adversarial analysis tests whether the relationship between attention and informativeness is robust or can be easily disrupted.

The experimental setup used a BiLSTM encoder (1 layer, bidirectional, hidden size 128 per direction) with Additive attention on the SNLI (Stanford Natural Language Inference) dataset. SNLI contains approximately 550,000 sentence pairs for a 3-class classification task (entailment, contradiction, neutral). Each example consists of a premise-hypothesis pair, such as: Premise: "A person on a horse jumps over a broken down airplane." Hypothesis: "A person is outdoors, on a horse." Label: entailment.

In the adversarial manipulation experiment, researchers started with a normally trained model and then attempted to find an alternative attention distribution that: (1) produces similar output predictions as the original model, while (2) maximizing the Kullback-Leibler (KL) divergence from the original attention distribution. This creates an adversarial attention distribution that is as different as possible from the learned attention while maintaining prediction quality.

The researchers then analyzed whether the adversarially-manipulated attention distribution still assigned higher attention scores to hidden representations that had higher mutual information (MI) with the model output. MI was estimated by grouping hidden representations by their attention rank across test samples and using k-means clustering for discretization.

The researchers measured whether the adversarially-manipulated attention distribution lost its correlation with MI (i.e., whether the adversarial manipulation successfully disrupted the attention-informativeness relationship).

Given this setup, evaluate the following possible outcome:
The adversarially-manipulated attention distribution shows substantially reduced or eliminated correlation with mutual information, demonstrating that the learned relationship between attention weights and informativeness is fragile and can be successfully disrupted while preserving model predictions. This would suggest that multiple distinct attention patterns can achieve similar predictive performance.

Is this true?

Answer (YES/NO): NO